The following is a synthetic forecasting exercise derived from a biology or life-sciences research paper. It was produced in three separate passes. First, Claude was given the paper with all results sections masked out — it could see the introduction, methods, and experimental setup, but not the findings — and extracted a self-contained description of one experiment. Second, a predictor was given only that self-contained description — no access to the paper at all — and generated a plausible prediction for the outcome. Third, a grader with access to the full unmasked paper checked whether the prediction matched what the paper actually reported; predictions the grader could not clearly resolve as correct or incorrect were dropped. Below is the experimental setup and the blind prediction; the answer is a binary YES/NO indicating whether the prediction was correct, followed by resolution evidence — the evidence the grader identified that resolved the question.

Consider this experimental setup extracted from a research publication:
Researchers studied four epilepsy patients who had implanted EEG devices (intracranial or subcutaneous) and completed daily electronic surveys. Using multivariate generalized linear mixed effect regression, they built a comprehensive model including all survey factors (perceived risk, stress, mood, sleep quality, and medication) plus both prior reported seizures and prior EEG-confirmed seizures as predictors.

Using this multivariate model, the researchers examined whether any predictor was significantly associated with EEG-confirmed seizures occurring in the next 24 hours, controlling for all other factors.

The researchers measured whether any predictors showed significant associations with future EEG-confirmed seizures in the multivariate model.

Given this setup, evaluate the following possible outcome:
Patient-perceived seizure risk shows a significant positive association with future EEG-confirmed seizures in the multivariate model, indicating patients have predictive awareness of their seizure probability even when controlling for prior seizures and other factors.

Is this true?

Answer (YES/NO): NO